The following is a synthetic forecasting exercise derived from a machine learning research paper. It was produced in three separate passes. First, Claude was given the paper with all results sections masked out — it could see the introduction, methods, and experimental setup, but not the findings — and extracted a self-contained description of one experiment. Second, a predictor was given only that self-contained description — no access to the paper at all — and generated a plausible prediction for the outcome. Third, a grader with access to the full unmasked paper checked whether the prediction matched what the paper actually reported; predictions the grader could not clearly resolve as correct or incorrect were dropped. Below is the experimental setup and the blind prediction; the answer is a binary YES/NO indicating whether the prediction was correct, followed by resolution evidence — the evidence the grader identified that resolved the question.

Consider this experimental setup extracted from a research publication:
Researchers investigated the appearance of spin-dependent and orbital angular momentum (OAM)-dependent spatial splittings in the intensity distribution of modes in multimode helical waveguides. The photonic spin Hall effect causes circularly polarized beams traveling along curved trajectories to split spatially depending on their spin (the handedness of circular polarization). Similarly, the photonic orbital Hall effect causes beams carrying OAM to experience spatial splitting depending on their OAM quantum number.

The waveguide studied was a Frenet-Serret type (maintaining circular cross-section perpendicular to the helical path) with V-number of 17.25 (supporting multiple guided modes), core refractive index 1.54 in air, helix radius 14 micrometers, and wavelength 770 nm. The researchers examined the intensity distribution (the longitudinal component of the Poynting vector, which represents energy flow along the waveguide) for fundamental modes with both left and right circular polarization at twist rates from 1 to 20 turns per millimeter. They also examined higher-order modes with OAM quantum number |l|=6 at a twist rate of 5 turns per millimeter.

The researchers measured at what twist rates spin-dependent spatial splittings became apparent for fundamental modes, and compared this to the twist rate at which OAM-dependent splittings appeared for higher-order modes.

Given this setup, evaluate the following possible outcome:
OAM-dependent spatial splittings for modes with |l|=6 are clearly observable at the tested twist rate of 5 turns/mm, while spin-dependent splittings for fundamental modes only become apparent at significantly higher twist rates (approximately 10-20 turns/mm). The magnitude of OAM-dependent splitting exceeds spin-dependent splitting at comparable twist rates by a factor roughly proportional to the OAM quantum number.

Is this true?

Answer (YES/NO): YES